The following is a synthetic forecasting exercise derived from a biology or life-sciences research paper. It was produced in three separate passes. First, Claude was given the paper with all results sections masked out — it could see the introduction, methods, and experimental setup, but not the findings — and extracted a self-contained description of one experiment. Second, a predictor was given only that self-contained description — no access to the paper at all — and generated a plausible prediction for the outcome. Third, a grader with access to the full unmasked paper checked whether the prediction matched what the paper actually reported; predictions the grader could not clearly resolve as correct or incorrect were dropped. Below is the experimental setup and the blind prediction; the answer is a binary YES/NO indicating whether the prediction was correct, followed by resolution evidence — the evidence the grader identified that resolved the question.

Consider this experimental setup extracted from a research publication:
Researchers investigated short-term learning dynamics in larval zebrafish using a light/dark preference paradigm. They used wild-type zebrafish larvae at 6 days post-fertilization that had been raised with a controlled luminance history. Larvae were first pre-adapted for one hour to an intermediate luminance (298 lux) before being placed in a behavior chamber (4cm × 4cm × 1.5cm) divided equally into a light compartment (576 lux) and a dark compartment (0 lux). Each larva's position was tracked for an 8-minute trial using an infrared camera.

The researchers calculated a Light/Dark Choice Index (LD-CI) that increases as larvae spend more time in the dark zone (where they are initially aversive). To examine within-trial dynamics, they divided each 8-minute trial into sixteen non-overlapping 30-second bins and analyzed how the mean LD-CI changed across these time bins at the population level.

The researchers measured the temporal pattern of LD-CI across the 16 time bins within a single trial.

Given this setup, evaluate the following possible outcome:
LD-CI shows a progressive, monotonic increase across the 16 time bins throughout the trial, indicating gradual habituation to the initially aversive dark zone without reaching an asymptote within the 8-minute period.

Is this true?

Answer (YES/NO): NO